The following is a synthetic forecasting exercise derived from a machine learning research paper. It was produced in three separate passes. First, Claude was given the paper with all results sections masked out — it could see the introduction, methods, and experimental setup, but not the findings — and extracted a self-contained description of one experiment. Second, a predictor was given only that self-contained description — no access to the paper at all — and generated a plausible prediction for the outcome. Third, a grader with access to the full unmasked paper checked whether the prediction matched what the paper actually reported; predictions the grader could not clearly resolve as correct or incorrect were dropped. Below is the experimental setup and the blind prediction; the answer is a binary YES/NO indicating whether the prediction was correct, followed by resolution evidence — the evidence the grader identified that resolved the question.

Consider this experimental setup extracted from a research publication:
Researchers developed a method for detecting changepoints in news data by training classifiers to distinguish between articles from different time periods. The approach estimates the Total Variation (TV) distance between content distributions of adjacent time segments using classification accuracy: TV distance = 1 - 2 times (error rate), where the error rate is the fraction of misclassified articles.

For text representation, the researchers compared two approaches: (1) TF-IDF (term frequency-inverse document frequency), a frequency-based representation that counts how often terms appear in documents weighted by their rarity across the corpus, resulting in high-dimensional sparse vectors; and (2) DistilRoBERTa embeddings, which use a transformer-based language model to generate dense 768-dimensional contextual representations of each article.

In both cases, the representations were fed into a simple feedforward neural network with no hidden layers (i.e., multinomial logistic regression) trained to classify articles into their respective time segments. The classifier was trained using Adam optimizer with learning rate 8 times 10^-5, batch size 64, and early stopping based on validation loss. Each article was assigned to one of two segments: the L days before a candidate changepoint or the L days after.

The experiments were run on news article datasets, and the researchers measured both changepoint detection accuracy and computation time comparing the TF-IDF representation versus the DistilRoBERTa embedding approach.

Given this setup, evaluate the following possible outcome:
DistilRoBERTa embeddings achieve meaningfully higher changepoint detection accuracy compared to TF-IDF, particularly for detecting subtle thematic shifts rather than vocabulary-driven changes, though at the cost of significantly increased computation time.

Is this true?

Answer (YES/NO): NO